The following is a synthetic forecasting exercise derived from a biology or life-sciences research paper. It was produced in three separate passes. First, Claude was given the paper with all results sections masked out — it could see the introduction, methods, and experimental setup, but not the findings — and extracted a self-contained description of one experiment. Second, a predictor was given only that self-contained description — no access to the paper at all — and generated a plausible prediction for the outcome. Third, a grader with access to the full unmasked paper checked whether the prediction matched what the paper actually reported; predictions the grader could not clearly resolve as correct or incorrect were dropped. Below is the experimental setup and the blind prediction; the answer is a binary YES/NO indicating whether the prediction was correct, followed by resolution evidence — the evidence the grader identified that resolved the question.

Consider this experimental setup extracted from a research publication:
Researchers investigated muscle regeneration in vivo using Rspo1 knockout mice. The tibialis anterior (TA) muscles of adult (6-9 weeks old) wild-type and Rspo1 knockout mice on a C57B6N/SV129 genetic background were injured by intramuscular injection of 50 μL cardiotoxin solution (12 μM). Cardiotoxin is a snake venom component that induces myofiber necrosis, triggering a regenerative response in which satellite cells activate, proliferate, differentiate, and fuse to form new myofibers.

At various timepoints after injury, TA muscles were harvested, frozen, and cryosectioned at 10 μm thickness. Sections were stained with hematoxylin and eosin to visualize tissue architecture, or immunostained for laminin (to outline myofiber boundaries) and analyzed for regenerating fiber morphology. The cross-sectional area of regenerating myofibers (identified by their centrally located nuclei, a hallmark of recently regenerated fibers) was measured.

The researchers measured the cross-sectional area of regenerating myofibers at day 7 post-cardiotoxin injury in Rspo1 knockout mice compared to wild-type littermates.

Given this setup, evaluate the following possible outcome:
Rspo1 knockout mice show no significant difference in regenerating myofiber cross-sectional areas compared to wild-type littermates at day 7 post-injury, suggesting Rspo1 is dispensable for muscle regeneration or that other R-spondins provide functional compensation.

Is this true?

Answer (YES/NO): NO